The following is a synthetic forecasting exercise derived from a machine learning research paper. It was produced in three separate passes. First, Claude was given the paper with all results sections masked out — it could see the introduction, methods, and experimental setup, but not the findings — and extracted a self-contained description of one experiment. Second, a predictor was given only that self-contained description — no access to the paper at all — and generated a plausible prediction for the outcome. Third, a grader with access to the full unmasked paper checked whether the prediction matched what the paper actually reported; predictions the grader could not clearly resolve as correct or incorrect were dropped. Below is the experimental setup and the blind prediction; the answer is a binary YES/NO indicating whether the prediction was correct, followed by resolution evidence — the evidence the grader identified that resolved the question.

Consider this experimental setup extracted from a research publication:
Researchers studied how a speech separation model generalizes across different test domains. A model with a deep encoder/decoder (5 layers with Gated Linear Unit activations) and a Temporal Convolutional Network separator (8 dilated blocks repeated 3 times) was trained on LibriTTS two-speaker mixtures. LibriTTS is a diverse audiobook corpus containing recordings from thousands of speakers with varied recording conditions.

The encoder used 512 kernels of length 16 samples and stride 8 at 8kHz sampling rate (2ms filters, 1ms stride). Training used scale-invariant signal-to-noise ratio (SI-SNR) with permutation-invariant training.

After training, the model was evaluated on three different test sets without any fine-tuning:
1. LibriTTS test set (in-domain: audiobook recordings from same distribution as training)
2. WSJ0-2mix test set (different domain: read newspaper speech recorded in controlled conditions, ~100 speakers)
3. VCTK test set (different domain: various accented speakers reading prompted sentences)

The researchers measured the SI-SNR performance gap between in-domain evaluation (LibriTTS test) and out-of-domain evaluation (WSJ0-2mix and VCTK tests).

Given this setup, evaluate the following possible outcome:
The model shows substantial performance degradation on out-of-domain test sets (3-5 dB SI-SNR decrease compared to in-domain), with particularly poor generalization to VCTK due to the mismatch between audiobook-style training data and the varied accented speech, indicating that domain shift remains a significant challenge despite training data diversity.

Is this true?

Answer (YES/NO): NO